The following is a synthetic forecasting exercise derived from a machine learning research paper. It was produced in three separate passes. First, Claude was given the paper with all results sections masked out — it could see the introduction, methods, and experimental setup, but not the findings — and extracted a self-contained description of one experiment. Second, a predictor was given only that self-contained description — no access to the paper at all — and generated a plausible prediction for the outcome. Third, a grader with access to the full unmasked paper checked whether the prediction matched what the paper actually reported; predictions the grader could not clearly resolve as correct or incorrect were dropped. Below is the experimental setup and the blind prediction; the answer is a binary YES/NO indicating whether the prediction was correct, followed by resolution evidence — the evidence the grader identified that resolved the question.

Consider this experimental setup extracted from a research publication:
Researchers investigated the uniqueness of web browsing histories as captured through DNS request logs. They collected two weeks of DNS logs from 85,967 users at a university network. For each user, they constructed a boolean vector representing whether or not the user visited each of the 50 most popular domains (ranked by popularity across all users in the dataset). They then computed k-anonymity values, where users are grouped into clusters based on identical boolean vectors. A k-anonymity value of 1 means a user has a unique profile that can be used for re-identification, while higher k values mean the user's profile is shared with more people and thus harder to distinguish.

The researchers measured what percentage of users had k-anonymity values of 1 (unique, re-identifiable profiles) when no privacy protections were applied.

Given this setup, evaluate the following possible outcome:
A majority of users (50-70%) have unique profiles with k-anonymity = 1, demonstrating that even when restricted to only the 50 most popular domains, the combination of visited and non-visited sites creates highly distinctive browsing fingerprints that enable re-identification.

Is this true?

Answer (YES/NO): NO